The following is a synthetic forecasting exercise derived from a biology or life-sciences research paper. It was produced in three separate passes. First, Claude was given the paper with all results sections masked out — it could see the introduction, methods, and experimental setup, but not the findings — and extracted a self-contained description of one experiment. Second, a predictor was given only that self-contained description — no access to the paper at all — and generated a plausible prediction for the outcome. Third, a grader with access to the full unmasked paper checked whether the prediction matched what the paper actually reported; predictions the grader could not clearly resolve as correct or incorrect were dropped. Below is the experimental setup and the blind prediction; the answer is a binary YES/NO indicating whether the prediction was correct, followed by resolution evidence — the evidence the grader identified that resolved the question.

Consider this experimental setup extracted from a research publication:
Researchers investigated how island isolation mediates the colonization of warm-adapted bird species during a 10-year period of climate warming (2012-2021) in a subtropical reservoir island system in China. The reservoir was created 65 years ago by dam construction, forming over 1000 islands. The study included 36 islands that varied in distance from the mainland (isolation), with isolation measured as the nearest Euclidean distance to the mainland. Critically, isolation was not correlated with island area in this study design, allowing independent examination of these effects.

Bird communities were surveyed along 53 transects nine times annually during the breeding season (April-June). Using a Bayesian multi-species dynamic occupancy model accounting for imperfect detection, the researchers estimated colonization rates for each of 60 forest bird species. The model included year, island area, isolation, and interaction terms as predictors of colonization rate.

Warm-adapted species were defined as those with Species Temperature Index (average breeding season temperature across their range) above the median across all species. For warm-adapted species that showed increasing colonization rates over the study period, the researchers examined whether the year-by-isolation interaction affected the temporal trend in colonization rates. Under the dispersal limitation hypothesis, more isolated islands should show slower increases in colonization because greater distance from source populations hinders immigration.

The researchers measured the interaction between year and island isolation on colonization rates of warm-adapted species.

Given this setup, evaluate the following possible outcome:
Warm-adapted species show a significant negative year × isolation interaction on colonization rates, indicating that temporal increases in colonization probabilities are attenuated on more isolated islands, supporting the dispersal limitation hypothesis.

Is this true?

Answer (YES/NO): NO